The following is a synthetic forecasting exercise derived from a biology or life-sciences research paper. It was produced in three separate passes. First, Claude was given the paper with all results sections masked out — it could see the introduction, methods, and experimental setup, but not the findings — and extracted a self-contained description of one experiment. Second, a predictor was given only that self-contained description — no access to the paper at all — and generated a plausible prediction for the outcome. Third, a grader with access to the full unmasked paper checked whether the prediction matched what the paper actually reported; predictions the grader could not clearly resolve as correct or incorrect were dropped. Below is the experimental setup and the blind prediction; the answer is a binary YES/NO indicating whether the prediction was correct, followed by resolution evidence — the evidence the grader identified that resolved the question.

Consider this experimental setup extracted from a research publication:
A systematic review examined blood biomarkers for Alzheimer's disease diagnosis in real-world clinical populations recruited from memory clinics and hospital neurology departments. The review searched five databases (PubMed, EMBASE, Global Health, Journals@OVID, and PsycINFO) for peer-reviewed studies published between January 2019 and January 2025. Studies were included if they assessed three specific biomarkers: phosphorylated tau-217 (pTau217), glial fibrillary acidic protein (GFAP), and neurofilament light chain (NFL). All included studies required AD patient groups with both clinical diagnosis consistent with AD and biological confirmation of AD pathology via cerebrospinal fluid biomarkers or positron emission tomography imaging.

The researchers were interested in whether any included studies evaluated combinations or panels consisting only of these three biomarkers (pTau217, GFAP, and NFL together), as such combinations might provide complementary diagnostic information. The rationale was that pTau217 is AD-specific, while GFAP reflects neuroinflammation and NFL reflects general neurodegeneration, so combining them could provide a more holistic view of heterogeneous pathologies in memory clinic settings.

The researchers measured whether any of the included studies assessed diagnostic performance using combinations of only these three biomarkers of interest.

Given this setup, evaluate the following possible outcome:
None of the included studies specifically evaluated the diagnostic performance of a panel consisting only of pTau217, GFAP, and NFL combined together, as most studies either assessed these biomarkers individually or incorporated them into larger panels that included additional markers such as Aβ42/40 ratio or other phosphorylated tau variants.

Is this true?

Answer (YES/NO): YES